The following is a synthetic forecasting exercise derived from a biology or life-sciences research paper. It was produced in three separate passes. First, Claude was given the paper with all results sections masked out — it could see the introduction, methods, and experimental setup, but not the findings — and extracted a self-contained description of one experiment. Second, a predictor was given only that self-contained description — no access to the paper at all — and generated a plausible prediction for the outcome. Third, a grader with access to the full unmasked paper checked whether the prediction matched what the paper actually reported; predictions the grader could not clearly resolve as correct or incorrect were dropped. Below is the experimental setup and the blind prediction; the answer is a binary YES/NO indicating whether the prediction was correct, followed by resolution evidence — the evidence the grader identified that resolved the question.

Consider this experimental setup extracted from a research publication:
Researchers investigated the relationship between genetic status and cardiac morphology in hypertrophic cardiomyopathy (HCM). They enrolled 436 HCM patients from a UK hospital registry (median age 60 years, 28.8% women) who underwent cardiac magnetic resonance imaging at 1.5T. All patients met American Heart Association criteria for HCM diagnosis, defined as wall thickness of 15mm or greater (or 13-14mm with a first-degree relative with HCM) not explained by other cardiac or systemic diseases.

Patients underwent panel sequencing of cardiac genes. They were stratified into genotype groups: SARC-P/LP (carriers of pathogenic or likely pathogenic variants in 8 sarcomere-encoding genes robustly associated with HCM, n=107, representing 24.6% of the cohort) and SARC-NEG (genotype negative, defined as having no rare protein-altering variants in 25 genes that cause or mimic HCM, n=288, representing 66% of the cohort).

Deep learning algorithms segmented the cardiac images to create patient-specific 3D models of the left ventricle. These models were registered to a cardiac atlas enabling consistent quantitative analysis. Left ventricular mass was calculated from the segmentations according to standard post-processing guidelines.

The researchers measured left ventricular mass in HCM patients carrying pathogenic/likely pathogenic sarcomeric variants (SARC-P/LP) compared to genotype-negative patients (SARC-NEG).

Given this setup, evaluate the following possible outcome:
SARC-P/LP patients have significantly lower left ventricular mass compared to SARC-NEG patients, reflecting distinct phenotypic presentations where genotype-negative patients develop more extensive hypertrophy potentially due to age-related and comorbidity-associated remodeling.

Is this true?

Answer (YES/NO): YES